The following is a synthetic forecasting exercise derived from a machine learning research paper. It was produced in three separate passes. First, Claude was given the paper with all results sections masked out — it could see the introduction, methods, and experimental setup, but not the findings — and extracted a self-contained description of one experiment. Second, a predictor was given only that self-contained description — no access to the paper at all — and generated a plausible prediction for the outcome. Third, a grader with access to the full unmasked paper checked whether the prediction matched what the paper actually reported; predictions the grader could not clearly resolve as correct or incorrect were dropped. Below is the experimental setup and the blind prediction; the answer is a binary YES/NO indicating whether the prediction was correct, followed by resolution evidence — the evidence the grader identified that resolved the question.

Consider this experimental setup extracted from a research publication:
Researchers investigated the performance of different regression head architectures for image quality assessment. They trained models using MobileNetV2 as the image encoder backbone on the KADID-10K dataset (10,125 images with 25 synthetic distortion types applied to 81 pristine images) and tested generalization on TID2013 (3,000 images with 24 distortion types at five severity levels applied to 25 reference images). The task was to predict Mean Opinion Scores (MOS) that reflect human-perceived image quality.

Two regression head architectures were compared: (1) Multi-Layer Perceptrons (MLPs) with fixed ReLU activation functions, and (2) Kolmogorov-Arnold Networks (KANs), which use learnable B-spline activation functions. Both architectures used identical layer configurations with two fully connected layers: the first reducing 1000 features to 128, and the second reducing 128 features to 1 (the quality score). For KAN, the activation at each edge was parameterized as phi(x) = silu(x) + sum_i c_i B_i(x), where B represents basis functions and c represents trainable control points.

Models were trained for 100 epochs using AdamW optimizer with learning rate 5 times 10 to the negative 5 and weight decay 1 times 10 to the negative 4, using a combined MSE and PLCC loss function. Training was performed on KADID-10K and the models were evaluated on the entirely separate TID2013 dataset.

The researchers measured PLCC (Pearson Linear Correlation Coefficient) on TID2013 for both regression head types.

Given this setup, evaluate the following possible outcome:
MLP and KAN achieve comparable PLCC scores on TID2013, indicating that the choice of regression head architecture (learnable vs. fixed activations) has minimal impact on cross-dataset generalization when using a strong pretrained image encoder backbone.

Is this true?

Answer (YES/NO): NO